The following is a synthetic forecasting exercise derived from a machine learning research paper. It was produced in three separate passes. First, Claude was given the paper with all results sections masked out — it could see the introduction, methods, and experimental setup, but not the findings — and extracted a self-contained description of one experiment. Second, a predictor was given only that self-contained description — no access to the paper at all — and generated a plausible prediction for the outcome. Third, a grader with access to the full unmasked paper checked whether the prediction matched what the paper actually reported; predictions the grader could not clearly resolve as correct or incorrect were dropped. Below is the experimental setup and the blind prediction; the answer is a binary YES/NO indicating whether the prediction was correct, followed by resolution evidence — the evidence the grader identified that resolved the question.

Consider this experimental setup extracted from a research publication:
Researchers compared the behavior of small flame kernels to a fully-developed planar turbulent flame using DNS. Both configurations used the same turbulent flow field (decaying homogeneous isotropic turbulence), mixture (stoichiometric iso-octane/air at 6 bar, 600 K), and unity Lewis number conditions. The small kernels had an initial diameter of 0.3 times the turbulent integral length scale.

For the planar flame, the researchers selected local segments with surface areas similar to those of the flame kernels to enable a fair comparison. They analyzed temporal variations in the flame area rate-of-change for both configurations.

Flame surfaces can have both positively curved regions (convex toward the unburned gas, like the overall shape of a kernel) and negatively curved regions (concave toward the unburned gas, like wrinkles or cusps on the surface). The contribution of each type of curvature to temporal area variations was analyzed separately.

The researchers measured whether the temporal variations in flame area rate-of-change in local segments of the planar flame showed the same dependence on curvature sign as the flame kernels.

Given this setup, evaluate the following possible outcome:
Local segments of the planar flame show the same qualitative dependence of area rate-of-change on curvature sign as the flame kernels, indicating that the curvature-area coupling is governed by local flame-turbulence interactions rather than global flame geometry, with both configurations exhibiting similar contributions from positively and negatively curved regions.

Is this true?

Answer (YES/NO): NO